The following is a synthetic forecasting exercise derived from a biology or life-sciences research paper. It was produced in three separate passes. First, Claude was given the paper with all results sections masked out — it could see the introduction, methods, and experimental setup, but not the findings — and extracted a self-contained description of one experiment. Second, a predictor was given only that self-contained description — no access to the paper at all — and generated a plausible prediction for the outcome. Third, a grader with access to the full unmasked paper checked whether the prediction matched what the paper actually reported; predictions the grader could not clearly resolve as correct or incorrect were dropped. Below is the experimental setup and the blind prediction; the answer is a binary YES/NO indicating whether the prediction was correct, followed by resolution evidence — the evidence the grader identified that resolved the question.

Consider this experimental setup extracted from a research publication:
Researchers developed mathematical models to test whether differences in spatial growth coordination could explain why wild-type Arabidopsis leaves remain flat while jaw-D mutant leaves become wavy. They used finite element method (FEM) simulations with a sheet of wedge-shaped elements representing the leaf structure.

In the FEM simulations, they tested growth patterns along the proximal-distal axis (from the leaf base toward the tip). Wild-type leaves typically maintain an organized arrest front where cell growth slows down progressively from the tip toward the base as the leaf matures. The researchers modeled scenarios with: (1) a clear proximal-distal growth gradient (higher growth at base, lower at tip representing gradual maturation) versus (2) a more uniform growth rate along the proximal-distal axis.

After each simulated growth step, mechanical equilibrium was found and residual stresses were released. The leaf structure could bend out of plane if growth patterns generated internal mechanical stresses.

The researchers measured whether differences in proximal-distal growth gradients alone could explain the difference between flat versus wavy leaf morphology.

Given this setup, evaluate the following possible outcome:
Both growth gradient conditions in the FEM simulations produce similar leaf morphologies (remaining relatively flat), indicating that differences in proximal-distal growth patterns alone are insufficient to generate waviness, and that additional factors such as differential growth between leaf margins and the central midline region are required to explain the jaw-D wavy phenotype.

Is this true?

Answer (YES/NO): NO